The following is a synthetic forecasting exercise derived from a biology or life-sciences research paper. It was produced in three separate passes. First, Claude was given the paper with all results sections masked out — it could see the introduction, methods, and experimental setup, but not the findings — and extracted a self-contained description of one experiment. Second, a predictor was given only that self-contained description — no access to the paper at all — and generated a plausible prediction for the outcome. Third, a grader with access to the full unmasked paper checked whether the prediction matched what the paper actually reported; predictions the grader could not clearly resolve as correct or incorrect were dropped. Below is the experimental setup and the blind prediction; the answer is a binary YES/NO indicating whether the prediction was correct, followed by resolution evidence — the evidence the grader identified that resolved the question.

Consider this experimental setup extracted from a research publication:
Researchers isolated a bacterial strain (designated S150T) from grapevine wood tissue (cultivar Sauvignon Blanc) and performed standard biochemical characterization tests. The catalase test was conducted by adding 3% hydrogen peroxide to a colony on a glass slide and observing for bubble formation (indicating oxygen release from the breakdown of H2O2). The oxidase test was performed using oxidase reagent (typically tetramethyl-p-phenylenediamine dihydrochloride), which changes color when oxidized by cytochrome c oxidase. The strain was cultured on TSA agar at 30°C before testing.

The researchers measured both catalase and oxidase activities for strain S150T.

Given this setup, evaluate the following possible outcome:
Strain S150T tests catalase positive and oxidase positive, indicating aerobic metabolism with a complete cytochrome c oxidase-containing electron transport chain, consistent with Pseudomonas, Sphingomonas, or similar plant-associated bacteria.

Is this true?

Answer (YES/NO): NO